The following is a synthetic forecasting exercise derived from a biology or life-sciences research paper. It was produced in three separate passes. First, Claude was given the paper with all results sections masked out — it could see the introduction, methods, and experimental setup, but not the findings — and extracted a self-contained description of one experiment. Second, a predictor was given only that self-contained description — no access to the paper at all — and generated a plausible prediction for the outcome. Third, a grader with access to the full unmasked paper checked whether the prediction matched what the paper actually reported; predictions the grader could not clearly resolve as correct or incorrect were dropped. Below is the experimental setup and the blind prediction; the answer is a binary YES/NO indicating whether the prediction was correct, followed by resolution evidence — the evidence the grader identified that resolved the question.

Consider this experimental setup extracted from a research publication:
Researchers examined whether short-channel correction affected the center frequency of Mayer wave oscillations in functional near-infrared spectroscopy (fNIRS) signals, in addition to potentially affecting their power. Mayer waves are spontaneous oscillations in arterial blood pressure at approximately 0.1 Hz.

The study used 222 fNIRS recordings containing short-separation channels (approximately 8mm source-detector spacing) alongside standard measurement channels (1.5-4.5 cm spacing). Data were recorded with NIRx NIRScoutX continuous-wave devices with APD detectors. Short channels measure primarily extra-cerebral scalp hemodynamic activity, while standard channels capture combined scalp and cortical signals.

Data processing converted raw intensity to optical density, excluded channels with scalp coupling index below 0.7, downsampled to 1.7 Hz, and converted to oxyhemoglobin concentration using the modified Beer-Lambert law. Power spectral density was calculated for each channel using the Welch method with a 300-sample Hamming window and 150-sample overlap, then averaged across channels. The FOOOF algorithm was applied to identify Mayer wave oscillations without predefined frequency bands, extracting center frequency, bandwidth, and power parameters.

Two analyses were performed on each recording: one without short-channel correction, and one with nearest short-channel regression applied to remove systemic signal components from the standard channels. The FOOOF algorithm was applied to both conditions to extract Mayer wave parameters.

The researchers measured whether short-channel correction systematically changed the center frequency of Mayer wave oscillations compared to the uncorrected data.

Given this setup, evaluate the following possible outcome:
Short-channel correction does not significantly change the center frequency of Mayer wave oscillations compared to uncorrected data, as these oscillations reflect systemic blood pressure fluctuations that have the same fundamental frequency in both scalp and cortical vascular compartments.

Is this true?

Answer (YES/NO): YES